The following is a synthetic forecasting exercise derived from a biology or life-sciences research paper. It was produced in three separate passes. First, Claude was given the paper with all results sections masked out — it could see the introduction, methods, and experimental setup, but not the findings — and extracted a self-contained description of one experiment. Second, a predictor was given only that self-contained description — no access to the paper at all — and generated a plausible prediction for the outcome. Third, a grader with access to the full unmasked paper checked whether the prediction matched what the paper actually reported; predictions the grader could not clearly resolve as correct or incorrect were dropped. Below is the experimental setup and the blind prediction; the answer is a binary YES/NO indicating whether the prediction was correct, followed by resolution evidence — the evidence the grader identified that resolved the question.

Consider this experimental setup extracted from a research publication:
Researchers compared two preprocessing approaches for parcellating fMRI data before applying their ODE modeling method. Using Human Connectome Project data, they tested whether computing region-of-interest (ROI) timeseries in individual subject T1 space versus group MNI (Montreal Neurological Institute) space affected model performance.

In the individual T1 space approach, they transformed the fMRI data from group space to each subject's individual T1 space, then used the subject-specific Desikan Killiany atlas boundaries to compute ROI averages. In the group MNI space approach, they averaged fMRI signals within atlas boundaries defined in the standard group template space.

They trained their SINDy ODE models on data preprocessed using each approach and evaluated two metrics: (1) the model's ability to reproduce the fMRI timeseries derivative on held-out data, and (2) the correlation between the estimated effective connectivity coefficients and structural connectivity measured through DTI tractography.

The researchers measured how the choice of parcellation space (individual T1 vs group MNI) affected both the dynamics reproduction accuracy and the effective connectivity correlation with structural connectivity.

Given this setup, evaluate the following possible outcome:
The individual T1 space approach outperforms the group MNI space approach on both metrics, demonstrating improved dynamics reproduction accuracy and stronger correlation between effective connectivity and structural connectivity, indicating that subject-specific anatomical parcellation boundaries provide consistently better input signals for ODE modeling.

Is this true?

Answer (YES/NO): NO